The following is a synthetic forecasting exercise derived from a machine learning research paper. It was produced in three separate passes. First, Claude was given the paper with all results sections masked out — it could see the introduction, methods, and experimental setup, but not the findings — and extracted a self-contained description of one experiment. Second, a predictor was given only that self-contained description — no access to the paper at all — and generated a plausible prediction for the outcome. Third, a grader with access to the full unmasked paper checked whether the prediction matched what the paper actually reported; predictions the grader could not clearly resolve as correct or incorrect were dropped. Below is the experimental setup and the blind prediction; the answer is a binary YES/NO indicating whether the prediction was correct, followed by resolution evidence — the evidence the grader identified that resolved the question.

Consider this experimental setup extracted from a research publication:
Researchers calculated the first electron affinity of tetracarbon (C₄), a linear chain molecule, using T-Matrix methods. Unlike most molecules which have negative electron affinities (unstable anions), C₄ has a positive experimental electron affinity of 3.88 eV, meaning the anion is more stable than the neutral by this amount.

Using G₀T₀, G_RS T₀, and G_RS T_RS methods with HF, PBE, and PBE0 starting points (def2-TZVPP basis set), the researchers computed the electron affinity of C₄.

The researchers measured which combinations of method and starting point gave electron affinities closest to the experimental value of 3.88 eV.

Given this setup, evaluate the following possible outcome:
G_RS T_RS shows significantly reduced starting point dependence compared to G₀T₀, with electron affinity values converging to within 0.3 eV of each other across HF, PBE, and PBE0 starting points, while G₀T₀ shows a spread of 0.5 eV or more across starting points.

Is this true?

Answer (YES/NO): YES